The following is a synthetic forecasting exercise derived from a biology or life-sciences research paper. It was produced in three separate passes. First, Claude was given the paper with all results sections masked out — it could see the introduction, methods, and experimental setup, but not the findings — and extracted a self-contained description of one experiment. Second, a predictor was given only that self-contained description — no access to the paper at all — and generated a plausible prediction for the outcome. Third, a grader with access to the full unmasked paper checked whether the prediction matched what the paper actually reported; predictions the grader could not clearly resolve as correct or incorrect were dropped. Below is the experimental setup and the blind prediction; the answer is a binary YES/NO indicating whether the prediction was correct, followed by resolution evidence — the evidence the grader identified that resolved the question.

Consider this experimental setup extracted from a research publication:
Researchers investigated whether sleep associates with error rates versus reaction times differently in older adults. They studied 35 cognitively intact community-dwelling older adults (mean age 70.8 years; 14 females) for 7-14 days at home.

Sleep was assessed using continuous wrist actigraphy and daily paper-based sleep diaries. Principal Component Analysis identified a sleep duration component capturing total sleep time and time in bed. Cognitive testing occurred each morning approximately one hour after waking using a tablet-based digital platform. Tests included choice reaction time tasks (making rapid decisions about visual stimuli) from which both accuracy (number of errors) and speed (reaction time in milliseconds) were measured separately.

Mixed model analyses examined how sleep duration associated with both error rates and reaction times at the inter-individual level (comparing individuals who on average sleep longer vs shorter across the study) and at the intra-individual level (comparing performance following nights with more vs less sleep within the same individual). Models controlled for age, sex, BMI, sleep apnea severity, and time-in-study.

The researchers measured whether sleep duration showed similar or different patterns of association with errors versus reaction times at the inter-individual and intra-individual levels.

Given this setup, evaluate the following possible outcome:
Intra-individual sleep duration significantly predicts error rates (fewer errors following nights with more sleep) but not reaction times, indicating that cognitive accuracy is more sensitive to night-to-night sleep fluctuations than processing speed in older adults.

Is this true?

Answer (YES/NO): NO